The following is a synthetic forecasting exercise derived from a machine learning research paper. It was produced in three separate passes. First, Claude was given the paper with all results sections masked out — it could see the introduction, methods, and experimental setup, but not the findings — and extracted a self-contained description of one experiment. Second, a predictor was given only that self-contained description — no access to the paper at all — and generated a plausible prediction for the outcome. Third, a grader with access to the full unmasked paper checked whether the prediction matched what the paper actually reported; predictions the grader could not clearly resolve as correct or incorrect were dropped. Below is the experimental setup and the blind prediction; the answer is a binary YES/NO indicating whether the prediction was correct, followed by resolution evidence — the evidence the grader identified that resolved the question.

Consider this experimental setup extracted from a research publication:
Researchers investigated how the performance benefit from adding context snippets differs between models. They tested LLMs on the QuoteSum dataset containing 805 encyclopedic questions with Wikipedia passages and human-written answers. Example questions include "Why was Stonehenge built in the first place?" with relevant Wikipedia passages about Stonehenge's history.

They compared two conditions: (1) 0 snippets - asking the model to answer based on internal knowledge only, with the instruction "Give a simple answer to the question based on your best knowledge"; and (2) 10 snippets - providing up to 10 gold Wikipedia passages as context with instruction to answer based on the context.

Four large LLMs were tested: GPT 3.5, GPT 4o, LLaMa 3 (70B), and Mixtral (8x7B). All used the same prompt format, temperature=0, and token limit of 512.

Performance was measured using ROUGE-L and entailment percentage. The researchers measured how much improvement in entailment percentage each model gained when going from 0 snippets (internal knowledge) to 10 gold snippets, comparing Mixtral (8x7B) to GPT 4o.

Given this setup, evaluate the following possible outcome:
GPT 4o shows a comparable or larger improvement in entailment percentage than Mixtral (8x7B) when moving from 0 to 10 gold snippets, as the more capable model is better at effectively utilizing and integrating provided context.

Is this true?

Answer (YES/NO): YES